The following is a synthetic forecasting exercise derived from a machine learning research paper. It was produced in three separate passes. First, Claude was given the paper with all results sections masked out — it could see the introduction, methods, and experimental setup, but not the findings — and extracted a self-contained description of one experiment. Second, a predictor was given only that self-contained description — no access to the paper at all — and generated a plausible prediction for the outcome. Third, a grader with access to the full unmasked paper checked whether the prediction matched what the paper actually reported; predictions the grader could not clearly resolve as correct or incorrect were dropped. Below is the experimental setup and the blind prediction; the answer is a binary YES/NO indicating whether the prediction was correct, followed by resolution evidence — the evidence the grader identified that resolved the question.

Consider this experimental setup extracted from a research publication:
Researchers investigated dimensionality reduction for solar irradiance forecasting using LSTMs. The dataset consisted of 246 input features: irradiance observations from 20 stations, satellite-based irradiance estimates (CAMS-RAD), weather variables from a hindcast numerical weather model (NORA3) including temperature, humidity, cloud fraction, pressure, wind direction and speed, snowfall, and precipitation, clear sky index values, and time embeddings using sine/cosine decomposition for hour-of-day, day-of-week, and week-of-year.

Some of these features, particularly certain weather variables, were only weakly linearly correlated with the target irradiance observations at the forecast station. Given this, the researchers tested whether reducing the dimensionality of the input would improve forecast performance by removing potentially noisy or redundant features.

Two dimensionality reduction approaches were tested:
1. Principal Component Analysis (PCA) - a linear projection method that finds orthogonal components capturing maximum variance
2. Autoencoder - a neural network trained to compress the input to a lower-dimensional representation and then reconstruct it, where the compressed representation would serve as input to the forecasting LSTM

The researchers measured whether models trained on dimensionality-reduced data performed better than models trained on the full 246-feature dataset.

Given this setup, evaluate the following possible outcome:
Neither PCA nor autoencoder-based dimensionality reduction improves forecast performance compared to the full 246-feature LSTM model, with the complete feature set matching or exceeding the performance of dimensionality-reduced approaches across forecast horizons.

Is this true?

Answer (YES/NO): YES